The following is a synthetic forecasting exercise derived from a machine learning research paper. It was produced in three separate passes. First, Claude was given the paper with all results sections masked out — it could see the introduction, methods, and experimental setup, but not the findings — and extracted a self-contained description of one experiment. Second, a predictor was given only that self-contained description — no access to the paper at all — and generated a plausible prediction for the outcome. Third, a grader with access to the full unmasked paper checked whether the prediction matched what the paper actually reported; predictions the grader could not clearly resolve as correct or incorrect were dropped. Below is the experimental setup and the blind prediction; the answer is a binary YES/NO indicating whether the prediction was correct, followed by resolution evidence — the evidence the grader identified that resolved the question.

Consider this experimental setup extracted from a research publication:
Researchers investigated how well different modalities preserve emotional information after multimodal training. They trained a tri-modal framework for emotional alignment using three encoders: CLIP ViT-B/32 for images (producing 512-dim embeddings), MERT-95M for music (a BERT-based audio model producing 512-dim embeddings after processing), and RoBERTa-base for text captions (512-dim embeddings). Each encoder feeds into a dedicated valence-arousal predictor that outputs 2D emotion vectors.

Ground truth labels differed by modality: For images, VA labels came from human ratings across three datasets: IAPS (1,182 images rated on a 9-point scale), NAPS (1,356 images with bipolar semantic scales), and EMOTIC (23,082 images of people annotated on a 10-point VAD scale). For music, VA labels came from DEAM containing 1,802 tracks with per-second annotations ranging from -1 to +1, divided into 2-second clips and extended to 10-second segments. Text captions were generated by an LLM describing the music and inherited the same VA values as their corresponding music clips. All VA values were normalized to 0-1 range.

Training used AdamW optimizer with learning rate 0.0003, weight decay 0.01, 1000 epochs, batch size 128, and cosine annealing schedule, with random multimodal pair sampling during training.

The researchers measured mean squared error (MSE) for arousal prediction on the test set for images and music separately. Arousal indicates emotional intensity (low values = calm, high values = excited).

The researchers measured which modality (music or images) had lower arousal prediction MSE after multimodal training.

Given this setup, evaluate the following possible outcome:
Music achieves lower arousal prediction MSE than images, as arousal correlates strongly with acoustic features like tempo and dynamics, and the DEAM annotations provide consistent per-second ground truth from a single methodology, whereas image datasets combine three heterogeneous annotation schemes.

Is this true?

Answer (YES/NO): YES